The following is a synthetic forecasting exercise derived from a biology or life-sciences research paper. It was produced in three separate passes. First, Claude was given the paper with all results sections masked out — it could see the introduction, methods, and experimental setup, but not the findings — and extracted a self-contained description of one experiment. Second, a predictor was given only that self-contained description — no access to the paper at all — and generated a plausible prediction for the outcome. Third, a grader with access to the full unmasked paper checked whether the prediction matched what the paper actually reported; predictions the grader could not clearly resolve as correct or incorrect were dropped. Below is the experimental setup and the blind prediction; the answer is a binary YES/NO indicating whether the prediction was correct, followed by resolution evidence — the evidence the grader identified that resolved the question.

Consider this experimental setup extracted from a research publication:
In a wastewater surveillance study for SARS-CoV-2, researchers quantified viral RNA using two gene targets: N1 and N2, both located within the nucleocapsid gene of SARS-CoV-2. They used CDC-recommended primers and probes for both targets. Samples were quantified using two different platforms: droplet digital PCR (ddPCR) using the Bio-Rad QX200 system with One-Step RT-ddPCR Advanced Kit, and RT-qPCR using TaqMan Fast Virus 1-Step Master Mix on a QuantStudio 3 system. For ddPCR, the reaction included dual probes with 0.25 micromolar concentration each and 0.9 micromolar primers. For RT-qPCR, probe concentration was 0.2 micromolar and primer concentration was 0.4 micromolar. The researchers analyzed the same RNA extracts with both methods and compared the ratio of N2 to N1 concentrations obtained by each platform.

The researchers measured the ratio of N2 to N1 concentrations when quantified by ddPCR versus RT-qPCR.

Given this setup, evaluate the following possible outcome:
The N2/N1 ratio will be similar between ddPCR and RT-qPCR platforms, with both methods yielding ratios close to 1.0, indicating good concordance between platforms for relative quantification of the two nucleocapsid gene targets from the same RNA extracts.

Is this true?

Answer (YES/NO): NO